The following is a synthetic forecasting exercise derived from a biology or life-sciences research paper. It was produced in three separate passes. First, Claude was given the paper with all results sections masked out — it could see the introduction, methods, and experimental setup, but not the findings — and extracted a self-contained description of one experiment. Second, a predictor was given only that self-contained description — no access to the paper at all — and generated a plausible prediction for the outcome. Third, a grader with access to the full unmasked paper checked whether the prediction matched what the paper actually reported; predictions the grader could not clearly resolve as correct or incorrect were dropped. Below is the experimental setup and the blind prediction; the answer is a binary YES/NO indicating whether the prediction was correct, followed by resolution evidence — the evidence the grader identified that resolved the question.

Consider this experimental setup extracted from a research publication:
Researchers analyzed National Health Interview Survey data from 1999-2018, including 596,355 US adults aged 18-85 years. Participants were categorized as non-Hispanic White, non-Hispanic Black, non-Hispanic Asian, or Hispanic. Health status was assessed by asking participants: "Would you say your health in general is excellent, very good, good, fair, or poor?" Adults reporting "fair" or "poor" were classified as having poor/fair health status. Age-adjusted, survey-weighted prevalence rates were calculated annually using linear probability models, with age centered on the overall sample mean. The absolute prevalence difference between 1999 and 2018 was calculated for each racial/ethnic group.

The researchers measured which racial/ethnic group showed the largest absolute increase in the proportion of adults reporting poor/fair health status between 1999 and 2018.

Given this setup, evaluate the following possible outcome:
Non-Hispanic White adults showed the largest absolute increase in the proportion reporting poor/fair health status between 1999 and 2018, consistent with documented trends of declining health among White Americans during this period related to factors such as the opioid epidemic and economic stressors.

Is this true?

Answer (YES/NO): YES